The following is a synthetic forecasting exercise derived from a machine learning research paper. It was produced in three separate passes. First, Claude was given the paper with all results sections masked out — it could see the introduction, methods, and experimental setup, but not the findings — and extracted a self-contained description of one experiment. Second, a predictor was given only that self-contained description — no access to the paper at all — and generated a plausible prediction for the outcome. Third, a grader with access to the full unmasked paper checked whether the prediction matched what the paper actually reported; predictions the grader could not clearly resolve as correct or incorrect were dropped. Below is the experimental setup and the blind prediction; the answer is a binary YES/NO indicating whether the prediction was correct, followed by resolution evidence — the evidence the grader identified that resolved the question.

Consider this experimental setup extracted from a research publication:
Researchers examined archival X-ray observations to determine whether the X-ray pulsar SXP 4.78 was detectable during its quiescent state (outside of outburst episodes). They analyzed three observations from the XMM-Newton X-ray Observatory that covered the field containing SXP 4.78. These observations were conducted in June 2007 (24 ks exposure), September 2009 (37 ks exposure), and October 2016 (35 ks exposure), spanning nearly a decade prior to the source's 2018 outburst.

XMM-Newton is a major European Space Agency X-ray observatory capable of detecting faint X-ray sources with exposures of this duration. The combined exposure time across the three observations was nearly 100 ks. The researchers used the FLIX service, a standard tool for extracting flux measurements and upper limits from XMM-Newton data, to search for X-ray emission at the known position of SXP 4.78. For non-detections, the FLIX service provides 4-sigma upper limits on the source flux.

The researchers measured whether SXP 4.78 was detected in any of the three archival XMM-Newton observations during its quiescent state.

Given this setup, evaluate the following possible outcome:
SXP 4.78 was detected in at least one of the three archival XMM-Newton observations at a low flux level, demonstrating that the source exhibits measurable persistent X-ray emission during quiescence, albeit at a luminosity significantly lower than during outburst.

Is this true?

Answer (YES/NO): NO